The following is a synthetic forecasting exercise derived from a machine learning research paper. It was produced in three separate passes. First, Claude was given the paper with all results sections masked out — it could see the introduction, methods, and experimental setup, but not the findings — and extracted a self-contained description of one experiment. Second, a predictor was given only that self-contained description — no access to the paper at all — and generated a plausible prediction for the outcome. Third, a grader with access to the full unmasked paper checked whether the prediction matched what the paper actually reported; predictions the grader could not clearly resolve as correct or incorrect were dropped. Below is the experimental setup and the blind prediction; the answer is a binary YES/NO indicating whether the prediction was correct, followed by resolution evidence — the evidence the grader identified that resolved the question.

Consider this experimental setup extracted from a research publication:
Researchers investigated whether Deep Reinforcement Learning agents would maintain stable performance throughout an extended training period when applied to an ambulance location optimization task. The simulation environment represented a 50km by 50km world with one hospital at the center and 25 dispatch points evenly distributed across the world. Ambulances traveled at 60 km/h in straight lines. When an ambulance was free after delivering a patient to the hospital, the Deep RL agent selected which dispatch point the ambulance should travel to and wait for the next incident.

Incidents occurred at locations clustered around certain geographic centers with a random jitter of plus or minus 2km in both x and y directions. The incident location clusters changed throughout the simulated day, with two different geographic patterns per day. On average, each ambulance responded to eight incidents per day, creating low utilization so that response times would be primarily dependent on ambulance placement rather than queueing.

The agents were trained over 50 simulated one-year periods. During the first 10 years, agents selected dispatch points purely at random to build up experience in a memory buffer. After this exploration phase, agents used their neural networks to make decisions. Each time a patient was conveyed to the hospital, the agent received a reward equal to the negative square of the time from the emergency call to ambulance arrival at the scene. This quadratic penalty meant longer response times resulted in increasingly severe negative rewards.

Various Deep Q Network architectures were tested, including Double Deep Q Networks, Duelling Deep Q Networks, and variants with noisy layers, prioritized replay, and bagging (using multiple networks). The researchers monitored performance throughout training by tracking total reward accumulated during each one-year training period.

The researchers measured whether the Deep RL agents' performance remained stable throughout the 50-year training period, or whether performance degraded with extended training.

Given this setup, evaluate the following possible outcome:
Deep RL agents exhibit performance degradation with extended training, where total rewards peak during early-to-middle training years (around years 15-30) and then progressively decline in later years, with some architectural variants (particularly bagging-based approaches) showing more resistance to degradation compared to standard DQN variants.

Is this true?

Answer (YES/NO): NO